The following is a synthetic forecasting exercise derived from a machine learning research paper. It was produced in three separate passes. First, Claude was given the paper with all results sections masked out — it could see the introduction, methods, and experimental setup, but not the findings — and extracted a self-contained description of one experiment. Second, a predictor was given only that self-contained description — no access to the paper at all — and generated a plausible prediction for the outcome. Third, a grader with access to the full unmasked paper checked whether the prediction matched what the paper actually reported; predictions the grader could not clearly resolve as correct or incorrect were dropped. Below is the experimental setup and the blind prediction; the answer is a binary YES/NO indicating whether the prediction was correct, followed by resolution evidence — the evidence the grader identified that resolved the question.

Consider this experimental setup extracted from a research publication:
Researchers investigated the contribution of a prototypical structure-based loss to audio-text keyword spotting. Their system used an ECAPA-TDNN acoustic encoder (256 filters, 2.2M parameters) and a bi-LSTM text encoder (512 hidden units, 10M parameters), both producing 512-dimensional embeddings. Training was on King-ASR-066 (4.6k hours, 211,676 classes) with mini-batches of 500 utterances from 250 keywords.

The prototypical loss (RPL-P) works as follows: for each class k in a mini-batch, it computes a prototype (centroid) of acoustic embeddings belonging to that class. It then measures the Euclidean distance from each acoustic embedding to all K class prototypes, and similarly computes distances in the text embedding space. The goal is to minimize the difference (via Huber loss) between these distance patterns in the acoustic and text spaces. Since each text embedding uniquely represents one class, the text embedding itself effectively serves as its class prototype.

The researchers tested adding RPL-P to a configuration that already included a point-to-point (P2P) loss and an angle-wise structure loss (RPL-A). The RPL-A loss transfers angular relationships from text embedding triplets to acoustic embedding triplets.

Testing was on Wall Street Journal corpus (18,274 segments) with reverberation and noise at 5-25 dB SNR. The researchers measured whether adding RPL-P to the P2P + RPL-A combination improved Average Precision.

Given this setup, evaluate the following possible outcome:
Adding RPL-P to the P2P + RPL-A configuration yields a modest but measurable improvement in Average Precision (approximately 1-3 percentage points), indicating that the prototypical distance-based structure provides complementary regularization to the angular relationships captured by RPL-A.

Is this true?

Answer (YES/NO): NO